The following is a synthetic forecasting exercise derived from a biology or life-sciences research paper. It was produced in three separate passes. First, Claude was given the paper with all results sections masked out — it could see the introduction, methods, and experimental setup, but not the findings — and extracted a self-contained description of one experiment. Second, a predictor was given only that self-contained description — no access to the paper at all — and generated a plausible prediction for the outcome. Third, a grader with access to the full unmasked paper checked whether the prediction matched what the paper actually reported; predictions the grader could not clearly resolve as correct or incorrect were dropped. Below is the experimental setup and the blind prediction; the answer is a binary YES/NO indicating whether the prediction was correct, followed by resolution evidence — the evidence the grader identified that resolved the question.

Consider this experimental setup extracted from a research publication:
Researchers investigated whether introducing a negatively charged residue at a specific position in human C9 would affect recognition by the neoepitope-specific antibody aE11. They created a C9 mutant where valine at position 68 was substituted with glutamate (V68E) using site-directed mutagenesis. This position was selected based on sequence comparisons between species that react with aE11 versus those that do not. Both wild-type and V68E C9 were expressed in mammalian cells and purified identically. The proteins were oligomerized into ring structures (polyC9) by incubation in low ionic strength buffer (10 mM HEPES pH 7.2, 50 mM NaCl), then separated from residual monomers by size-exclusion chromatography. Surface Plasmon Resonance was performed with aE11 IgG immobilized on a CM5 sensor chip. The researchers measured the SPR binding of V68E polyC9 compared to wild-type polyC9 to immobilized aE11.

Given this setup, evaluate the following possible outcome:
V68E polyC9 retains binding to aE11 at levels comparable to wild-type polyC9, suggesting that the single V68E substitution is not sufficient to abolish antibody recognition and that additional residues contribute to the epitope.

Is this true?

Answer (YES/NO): NO